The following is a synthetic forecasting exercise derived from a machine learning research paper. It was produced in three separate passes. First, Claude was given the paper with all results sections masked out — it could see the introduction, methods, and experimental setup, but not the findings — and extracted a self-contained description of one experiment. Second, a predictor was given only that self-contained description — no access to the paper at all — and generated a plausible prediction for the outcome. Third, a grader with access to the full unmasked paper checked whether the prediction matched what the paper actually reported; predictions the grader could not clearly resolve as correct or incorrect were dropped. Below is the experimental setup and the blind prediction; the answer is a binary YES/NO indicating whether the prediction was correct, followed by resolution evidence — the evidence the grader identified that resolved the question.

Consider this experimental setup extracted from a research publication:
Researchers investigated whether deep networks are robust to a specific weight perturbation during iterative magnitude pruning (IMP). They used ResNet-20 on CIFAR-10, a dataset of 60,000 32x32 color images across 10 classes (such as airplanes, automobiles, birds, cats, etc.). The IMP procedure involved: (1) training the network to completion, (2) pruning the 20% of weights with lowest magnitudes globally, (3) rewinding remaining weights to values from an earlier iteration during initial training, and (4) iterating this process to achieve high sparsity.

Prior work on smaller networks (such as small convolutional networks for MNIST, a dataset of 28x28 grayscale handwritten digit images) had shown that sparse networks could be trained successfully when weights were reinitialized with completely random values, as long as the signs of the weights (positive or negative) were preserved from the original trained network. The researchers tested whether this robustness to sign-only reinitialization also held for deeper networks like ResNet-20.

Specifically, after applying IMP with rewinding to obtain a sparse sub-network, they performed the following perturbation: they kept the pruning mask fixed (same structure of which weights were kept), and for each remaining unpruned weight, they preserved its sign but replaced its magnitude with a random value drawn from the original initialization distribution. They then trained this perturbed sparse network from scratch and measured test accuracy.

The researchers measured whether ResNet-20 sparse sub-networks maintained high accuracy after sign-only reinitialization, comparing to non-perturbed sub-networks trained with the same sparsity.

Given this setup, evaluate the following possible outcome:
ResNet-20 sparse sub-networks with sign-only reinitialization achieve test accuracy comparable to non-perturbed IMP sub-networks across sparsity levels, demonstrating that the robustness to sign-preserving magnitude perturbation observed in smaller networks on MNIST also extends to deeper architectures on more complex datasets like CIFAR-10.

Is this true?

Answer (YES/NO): NO